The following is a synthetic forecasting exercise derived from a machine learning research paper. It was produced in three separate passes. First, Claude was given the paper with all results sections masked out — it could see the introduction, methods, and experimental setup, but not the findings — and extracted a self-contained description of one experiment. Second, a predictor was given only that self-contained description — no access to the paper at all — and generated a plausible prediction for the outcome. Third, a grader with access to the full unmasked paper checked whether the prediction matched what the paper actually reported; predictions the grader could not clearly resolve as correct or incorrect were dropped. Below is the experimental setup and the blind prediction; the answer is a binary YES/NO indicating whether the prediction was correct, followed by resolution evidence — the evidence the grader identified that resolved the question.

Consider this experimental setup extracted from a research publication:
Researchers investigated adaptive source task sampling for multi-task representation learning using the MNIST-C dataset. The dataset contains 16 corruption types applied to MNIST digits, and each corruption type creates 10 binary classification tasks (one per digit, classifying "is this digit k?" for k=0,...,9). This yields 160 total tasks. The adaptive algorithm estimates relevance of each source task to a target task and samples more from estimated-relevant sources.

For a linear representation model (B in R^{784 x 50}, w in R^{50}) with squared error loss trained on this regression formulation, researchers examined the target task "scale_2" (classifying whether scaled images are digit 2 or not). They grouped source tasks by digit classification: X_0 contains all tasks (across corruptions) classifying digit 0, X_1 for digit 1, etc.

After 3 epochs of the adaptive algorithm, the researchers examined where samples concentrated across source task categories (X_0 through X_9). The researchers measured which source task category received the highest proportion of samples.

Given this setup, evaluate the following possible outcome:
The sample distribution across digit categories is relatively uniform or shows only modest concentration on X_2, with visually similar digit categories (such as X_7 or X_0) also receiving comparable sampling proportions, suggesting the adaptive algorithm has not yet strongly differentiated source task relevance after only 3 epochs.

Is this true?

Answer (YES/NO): NO